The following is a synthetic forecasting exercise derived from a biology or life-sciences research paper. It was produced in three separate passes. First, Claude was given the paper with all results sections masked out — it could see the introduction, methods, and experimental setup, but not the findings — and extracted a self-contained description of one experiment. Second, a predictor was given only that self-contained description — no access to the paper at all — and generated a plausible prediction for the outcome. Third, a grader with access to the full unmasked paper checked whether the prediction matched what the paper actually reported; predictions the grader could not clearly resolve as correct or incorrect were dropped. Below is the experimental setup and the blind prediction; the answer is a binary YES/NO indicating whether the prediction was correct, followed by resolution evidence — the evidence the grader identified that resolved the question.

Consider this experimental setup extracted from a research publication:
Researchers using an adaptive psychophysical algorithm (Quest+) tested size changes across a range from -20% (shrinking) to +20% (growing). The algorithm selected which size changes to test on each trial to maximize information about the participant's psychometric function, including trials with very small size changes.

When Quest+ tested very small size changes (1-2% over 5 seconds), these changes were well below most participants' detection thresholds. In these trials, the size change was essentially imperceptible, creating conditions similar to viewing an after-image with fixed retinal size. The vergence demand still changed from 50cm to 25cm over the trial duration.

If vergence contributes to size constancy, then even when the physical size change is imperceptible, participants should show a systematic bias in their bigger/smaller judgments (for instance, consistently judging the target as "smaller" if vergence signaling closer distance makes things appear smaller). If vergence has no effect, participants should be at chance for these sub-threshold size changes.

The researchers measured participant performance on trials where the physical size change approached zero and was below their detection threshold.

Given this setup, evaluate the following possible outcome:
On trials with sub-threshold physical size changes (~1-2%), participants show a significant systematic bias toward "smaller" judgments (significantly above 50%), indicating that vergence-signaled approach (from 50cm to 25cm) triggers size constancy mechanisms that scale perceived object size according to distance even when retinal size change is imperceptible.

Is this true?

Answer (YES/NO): NO